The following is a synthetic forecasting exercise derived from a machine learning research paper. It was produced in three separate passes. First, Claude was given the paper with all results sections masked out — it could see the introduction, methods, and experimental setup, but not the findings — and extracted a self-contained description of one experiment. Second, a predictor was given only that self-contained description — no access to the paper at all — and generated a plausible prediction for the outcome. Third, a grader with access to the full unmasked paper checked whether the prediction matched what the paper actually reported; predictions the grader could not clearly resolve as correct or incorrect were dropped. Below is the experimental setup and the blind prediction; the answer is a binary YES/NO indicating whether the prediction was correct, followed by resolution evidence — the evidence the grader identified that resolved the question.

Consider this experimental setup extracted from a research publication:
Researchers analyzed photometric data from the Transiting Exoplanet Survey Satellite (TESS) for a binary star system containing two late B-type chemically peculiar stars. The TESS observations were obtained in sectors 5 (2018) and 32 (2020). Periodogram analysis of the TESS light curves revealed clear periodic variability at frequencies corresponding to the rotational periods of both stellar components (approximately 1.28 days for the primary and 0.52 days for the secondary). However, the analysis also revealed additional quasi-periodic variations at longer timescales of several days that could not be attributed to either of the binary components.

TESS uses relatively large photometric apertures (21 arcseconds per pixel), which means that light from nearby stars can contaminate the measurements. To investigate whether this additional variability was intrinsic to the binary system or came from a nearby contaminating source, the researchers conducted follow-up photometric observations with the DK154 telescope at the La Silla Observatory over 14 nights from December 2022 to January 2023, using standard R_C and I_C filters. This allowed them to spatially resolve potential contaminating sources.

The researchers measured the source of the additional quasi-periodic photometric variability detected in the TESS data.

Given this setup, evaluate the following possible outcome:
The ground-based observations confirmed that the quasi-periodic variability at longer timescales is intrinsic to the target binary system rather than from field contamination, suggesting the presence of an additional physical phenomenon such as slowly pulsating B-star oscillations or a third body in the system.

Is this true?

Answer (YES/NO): NO